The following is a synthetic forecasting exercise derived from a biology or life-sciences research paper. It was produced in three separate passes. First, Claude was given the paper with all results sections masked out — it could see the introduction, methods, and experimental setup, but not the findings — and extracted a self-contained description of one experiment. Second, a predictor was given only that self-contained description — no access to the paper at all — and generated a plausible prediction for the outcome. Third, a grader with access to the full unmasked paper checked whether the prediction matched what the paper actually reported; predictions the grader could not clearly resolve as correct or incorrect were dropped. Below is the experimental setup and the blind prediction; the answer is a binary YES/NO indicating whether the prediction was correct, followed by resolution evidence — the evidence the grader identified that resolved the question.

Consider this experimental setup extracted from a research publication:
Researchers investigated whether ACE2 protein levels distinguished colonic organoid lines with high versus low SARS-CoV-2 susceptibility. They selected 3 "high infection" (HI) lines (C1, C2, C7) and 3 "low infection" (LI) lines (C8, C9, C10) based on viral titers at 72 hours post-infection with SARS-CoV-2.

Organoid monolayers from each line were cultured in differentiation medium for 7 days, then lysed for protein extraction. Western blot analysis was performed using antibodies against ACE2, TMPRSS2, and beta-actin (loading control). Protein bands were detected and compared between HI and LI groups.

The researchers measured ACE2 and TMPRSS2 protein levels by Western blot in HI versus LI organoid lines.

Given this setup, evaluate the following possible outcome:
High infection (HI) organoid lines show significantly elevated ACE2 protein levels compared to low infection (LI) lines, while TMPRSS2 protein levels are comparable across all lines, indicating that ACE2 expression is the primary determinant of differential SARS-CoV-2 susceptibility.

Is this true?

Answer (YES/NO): YES